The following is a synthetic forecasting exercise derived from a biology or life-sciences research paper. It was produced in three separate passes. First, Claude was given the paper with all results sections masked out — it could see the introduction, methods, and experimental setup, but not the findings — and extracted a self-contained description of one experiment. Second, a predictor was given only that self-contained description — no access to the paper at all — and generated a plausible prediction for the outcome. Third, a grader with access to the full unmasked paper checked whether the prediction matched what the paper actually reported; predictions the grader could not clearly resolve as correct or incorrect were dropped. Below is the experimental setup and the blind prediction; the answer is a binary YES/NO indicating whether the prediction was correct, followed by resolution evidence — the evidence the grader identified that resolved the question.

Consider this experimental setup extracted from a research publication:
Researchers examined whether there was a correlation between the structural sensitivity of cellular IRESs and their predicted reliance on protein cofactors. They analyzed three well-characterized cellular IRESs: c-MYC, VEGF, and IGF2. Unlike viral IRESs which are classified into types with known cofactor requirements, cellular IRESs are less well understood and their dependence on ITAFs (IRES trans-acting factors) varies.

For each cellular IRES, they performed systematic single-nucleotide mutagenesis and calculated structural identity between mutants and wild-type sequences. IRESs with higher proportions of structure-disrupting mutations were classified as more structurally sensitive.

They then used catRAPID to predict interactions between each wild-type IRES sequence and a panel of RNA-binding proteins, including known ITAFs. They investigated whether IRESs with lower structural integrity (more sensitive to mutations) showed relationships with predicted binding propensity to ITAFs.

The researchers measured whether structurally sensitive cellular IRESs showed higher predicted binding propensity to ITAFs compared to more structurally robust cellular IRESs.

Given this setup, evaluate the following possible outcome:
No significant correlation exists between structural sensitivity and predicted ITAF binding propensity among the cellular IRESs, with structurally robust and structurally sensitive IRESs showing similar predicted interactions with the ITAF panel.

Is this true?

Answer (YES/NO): NO